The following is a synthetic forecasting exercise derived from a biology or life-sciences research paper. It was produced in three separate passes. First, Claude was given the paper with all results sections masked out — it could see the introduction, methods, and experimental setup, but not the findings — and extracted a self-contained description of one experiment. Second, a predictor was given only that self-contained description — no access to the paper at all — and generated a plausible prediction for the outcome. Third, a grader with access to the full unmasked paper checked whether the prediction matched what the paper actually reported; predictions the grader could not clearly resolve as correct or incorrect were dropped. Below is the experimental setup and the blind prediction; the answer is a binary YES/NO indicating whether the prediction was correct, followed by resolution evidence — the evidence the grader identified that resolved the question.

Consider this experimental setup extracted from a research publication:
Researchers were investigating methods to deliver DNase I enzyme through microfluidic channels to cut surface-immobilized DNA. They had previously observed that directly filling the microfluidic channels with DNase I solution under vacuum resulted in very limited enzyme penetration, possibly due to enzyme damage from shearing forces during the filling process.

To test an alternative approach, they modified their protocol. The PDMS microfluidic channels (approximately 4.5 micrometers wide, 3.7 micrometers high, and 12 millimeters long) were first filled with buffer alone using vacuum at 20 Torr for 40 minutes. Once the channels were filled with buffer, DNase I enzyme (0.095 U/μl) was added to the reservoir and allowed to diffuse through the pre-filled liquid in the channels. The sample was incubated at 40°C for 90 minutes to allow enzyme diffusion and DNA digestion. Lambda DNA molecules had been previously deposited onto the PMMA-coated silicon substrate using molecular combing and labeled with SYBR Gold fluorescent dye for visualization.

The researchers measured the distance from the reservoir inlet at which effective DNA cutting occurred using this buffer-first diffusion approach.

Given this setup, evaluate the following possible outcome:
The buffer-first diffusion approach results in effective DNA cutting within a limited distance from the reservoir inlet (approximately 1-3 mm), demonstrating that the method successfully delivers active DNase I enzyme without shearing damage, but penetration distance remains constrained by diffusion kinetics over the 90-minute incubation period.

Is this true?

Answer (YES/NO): YES